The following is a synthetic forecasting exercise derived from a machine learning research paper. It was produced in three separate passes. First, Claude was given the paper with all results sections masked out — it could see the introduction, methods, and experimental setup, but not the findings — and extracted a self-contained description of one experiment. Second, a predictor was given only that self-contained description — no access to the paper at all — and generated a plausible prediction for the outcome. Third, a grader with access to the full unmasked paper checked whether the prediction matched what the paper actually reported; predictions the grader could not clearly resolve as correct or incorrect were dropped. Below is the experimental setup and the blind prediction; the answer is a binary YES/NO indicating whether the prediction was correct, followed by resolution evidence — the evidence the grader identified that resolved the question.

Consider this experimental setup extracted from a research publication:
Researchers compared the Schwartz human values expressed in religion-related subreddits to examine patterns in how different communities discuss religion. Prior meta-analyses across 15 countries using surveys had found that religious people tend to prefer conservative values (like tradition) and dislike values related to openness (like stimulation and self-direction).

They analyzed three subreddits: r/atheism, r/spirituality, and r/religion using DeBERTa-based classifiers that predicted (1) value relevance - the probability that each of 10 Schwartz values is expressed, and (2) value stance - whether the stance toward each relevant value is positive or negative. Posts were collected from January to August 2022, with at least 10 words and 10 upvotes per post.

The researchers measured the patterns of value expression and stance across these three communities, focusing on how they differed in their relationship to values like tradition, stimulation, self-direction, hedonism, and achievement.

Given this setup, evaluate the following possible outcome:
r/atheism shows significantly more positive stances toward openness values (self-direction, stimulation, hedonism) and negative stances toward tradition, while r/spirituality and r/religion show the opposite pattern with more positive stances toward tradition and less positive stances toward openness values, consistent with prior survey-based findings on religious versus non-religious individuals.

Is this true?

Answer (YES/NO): NO